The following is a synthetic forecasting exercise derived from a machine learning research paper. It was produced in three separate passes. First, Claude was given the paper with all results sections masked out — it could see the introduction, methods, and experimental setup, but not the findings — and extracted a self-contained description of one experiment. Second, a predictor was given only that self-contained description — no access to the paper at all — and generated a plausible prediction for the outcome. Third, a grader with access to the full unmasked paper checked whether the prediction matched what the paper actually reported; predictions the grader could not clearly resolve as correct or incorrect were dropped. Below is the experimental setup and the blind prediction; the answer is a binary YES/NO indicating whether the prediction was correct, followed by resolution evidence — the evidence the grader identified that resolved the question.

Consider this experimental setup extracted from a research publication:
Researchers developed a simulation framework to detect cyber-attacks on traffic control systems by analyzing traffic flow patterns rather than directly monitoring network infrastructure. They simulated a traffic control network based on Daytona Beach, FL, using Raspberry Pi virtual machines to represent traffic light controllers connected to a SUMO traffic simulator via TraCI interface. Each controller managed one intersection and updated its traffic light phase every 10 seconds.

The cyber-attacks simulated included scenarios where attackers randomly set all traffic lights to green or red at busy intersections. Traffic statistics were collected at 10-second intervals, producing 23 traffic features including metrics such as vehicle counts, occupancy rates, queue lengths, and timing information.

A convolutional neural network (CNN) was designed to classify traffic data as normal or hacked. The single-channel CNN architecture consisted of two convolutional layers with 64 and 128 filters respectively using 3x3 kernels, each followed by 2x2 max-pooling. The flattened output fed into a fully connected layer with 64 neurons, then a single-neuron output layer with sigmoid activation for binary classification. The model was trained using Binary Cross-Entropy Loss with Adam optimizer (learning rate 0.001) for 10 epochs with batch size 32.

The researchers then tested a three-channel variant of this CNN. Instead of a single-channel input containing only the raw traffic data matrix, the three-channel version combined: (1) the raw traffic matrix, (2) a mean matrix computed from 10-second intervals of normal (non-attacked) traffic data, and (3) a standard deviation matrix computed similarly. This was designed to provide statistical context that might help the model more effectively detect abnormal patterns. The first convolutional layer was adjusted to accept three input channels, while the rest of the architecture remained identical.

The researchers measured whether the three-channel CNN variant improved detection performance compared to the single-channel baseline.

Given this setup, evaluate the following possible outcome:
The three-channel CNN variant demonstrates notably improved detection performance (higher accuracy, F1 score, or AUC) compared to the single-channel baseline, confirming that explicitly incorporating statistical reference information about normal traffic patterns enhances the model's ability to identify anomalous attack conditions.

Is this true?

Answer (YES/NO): NO